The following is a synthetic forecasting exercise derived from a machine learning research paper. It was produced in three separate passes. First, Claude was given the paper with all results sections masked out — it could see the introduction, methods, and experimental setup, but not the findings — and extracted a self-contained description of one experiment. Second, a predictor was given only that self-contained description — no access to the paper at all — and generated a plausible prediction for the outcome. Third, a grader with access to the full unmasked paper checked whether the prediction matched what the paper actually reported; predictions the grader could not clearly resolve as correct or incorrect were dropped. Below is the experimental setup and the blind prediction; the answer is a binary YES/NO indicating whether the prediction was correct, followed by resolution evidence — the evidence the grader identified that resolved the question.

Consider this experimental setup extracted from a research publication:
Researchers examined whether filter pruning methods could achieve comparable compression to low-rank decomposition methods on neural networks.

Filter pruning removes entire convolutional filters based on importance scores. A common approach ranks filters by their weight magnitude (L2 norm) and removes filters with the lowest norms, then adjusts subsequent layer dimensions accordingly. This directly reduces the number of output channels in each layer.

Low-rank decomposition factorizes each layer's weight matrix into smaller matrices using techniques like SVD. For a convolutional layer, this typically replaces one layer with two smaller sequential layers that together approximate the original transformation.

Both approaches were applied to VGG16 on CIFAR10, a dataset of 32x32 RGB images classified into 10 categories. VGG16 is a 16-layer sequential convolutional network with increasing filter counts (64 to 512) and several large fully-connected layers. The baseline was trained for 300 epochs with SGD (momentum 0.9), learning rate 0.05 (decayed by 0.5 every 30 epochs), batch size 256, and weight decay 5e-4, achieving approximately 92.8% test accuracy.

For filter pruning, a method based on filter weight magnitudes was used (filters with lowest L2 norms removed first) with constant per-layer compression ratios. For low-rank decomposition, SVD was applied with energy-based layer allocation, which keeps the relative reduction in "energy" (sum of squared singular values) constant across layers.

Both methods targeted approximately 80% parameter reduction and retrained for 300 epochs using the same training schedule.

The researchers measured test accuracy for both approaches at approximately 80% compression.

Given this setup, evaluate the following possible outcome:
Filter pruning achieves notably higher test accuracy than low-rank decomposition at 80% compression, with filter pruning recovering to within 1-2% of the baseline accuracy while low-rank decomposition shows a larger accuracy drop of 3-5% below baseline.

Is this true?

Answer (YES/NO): NO